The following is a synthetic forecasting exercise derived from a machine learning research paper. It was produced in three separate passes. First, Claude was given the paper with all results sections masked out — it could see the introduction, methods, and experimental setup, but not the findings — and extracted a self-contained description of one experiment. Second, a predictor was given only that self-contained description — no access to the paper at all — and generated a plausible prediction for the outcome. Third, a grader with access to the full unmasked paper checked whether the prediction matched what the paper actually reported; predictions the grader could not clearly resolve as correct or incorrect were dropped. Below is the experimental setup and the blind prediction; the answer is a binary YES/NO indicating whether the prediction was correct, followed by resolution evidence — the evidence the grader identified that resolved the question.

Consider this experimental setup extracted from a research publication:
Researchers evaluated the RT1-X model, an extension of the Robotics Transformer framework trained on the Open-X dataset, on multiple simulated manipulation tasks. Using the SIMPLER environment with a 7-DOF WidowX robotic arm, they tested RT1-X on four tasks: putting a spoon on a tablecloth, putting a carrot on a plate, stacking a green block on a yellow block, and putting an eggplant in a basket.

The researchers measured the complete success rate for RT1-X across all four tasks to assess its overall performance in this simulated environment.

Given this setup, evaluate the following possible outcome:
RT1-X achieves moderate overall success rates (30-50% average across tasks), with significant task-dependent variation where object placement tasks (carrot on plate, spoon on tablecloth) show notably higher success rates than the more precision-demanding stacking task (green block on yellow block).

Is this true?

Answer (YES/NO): NO